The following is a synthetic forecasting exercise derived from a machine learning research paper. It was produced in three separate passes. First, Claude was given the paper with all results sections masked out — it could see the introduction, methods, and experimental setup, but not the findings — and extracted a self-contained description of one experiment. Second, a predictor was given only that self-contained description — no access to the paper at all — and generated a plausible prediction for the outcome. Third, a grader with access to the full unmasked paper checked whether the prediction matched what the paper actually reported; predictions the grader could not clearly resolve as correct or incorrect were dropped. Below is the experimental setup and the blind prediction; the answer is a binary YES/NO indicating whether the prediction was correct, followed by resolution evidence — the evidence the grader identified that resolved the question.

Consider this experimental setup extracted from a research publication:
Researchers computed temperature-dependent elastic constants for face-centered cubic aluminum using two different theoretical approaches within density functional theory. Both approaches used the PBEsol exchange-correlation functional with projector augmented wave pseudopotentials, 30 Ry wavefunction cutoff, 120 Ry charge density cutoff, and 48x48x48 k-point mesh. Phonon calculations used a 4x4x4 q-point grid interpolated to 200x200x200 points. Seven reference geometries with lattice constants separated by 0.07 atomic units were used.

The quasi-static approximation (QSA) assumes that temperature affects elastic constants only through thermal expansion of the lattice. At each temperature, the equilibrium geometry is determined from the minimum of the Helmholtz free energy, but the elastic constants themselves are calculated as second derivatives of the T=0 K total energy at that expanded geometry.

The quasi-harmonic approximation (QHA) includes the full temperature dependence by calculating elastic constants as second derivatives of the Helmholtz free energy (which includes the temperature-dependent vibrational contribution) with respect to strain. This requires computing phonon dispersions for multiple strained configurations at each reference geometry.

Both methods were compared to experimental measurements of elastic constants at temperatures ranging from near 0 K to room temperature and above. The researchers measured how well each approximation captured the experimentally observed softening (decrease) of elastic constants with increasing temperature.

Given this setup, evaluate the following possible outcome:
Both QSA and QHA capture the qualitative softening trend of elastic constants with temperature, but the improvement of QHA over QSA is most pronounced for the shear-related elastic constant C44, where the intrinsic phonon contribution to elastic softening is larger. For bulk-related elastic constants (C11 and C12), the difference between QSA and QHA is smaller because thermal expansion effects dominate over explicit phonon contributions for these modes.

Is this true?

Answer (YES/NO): NO